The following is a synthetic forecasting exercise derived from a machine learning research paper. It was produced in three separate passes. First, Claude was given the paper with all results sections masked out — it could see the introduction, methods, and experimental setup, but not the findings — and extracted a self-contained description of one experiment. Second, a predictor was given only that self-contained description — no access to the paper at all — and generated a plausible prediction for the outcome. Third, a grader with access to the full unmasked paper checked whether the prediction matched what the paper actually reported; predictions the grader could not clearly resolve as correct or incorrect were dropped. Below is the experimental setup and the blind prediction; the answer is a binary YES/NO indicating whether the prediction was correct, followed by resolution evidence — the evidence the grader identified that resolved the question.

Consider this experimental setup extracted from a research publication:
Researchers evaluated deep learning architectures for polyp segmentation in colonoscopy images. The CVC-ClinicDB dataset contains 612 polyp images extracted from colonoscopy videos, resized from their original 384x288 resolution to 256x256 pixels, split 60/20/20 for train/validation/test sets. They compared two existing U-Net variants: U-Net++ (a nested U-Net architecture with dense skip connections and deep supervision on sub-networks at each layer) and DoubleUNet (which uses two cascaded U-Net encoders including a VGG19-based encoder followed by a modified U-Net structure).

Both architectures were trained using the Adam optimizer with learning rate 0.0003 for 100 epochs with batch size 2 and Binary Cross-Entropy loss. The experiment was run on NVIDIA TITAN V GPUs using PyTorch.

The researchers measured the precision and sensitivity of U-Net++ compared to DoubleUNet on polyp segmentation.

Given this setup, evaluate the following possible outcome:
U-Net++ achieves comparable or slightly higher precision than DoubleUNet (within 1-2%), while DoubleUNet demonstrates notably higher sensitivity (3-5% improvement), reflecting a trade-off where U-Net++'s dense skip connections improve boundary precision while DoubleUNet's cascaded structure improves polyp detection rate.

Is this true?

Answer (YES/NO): NO